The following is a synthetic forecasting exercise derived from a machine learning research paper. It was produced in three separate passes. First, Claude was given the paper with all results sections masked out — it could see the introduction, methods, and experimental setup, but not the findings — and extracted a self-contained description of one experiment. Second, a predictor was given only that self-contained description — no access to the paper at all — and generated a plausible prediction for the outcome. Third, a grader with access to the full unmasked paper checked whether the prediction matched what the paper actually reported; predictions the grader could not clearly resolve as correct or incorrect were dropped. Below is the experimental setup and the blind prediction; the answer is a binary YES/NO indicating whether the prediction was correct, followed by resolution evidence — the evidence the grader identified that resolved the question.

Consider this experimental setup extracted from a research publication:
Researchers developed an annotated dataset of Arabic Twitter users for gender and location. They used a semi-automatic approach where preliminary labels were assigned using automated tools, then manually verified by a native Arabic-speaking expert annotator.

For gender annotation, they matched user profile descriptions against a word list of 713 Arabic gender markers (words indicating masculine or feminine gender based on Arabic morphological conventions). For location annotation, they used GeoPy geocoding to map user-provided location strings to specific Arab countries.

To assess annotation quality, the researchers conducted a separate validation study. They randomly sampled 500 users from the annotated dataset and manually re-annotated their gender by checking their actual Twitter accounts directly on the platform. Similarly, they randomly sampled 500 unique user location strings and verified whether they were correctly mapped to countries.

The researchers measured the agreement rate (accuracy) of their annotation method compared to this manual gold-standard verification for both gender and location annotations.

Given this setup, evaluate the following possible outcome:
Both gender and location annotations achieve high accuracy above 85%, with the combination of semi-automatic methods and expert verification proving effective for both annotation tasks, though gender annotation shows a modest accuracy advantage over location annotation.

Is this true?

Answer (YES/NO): YES